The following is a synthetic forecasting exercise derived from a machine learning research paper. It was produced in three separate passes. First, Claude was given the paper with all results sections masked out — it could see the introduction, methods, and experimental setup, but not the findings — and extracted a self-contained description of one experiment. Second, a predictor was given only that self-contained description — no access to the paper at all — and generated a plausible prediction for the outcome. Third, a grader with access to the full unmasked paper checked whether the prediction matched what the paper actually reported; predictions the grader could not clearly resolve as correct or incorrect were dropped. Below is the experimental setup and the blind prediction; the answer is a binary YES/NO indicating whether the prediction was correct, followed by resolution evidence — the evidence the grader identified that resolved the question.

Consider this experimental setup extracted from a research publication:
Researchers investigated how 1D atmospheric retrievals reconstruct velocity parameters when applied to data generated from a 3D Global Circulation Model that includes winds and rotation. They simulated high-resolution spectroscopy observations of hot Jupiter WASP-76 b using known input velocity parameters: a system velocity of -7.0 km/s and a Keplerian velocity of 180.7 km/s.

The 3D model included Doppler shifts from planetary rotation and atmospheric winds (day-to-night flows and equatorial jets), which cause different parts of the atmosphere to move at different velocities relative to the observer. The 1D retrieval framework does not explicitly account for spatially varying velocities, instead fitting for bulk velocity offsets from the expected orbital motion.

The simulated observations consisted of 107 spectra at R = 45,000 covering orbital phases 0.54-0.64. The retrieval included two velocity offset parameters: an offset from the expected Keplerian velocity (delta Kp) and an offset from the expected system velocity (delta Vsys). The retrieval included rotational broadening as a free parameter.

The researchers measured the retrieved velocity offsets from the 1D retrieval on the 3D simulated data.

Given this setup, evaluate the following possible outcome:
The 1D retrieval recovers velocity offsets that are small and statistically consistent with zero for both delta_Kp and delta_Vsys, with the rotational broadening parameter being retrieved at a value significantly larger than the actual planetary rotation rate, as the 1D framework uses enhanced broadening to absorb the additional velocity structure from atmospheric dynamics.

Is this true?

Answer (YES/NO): NO